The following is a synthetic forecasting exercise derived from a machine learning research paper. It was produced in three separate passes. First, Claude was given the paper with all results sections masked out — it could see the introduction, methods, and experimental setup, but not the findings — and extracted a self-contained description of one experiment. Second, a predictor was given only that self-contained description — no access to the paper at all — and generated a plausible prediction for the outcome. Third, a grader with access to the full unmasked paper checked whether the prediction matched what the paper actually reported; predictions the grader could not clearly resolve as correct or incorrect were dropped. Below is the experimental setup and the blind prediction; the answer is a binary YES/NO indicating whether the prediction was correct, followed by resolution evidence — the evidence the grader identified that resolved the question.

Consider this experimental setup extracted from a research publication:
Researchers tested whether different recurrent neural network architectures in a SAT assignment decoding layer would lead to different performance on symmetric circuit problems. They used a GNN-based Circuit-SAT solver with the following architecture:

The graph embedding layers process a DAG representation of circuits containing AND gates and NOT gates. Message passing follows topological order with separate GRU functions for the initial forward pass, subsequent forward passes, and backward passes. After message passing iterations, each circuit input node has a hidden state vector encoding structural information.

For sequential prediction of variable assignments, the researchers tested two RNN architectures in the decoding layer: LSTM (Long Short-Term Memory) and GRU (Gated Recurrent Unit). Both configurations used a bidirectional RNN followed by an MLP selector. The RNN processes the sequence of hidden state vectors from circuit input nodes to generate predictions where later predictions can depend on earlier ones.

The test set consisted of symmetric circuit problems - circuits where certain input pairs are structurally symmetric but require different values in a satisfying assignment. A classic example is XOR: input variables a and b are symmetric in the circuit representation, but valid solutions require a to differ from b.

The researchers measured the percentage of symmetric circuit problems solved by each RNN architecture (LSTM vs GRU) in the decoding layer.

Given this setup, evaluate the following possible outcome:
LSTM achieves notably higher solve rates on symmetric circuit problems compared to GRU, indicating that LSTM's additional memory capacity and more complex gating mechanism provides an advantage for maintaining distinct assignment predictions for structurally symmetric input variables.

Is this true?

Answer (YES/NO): NO